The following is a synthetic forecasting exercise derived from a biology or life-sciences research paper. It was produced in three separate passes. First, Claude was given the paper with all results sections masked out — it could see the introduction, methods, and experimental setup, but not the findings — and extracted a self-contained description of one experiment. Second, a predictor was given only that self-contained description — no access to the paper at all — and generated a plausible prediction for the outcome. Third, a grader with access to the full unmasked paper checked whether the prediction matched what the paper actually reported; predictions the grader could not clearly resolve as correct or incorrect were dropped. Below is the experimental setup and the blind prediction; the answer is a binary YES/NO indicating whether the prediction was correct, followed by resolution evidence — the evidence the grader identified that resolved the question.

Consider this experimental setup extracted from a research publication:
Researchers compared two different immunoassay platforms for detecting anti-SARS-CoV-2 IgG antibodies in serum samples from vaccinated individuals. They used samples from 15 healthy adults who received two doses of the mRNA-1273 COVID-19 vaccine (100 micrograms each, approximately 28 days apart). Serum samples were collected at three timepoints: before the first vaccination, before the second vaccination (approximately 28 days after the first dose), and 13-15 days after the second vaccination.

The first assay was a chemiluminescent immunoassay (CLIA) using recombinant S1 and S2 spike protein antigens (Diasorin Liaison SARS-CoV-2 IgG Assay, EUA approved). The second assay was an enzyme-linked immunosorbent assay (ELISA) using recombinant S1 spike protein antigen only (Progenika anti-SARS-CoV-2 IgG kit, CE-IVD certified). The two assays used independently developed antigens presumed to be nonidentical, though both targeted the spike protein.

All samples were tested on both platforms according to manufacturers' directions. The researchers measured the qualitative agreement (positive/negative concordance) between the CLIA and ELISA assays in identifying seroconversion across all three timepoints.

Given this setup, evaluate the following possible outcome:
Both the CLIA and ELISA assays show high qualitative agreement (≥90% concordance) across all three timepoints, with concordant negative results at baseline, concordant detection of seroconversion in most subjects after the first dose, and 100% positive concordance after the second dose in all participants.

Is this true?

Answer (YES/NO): NO